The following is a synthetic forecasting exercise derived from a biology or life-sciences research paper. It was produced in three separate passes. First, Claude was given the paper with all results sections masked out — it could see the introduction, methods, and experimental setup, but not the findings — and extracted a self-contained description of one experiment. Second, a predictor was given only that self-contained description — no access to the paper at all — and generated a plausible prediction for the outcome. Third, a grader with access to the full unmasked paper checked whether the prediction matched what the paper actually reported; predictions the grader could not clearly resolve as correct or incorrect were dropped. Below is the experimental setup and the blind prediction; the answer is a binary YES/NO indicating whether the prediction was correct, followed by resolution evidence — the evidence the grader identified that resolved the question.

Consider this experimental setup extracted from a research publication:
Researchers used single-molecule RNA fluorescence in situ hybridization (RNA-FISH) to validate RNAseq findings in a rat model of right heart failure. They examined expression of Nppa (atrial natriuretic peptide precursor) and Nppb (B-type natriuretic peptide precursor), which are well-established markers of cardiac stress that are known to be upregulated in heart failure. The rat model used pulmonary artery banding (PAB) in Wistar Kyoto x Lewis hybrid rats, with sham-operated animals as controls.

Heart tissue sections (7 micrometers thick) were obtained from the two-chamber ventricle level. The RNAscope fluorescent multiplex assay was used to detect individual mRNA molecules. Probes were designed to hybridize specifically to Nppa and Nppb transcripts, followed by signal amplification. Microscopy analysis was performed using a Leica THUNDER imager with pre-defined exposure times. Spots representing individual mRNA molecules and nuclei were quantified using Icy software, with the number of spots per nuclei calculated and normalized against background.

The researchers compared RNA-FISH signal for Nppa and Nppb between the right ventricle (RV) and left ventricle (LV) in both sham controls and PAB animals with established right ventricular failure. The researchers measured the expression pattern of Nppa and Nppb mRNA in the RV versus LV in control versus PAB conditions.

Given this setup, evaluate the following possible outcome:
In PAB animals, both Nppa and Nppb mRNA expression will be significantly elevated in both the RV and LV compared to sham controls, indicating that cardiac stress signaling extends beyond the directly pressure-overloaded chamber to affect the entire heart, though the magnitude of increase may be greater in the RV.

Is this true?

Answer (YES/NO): NO